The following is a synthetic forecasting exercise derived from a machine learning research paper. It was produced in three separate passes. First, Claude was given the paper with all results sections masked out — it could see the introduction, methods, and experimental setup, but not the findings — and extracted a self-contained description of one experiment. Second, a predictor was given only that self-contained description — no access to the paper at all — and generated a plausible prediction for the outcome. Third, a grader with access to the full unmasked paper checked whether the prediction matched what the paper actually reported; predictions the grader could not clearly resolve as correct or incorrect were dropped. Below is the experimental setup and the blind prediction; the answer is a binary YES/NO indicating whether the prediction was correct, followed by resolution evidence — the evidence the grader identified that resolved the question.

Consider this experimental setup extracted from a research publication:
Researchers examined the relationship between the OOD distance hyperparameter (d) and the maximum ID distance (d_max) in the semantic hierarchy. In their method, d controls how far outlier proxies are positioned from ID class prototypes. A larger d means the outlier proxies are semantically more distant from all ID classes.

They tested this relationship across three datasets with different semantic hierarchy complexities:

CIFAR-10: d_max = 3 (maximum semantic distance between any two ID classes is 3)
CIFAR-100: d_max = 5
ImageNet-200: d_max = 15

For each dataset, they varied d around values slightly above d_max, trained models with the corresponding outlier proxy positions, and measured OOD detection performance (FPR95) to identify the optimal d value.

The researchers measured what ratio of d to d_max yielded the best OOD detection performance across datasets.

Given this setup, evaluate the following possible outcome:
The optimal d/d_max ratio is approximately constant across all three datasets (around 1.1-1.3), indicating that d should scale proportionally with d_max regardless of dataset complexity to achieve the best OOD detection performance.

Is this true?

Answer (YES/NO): NO